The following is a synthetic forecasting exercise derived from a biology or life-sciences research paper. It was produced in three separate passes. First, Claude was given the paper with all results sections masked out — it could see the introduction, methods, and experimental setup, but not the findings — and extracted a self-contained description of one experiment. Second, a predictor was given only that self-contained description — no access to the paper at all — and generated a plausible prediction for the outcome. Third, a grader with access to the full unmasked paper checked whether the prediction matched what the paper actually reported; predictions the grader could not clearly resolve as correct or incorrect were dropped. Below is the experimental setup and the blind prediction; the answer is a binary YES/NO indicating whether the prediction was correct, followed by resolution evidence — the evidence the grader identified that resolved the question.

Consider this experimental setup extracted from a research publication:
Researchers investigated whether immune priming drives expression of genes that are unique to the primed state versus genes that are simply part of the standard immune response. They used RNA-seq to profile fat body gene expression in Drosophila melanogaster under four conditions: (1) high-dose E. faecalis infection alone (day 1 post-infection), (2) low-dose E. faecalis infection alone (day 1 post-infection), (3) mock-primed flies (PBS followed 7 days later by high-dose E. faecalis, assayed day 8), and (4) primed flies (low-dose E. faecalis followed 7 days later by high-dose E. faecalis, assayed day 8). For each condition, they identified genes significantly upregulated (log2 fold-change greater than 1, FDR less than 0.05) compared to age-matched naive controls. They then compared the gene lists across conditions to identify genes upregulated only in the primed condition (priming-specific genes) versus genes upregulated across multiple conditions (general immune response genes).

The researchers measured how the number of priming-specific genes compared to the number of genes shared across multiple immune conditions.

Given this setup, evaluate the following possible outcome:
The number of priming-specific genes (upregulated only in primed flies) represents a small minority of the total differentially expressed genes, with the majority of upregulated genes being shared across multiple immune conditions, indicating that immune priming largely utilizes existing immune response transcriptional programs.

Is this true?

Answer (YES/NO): NO